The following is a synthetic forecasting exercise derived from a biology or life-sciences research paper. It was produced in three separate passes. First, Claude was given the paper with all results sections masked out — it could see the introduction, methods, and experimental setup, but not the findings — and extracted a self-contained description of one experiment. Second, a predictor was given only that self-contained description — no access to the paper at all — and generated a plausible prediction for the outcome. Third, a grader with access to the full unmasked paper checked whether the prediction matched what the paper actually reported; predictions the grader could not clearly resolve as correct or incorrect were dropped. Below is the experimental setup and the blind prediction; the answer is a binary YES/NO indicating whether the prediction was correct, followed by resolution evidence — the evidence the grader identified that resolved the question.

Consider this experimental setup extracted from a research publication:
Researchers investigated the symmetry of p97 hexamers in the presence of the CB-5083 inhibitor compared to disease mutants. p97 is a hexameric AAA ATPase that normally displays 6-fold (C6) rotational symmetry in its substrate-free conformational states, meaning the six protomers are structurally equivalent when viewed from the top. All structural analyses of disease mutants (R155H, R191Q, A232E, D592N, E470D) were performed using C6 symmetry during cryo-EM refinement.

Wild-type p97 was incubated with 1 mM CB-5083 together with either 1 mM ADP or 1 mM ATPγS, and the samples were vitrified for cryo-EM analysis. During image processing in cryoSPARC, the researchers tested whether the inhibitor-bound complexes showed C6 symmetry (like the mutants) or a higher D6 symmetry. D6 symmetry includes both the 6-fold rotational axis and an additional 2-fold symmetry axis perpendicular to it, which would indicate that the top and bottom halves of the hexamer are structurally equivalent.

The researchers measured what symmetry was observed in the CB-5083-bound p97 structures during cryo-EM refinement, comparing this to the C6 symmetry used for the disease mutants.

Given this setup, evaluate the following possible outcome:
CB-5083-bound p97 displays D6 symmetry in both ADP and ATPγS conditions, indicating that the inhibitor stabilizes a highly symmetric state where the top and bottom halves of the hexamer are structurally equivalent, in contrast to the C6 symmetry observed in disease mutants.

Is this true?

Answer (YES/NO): YES